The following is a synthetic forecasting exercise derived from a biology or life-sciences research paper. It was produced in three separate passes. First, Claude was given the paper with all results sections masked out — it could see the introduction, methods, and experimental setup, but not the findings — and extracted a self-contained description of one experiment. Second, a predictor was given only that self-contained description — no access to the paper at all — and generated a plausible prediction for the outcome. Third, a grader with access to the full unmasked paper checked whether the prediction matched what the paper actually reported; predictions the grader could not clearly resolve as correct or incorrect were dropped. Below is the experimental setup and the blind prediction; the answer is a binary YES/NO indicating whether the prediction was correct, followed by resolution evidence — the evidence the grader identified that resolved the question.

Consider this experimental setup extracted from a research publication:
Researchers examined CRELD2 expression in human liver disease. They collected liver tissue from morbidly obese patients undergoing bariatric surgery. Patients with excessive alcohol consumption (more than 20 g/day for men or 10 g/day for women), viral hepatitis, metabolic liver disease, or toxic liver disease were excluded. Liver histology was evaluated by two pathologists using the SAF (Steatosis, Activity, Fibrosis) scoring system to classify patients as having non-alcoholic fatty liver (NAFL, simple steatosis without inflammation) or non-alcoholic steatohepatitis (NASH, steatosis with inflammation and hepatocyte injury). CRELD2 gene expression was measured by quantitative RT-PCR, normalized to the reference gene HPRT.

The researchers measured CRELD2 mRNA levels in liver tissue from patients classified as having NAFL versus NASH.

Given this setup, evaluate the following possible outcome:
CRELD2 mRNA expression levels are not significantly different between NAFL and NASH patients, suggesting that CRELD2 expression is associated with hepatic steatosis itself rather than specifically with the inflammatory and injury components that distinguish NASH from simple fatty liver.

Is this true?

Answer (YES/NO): NO